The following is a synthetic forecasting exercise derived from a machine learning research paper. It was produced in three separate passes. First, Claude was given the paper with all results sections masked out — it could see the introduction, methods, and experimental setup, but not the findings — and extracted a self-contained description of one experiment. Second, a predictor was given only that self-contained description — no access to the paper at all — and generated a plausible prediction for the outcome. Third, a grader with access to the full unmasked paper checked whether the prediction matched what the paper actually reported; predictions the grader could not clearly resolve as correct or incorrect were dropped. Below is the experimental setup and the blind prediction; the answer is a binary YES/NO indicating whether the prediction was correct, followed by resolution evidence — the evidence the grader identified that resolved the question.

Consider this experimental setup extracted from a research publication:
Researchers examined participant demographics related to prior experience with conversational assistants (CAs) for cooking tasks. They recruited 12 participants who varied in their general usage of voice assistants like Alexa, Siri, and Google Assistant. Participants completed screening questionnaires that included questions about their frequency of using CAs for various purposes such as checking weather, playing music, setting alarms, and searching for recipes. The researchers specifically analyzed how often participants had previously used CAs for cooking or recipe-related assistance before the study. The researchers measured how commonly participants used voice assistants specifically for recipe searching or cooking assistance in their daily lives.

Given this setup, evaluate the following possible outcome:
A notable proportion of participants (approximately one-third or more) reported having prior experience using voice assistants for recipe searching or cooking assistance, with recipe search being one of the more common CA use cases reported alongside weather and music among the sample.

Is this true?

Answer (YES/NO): NO